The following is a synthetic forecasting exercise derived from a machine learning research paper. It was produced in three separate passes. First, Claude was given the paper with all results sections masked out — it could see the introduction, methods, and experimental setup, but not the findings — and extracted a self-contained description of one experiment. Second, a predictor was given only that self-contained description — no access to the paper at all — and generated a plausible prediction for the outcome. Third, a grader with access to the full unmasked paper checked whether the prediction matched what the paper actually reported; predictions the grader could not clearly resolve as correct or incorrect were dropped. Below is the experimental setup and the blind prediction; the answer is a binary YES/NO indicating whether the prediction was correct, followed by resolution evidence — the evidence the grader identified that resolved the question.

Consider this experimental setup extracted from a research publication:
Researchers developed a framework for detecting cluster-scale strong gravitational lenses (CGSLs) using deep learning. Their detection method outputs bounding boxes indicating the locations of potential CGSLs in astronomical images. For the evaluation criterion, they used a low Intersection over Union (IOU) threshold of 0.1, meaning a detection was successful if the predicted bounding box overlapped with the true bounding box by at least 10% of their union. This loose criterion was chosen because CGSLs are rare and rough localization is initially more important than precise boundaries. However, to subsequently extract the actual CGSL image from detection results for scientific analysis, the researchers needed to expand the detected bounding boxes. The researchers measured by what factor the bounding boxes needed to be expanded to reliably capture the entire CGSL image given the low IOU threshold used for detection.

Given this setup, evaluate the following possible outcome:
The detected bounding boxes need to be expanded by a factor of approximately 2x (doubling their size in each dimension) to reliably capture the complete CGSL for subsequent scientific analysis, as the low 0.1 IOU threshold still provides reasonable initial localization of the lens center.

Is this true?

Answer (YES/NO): NO